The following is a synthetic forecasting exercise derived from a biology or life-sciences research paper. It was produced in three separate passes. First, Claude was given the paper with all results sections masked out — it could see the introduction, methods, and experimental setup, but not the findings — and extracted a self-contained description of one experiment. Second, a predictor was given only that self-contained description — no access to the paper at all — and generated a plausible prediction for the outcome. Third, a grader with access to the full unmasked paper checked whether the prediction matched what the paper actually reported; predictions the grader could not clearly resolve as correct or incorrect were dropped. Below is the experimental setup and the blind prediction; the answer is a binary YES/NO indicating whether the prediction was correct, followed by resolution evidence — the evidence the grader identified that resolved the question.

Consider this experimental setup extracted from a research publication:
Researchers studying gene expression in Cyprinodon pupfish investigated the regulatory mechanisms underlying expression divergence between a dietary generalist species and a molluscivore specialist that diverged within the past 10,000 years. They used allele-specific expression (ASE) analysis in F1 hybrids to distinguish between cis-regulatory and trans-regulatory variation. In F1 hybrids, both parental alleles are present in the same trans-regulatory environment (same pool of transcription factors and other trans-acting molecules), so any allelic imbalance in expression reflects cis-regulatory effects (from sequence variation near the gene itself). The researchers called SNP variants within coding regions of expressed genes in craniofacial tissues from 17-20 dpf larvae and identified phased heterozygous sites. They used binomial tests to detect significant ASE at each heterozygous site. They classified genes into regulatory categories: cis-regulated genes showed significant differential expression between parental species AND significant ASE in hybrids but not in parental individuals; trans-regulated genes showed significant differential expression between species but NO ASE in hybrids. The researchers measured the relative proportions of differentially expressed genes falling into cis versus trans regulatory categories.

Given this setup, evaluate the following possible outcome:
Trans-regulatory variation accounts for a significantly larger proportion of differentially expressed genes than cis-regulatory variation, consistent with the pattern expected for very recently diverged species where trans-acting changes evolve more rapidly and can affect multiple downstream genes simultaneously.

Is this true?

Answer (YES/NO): NO